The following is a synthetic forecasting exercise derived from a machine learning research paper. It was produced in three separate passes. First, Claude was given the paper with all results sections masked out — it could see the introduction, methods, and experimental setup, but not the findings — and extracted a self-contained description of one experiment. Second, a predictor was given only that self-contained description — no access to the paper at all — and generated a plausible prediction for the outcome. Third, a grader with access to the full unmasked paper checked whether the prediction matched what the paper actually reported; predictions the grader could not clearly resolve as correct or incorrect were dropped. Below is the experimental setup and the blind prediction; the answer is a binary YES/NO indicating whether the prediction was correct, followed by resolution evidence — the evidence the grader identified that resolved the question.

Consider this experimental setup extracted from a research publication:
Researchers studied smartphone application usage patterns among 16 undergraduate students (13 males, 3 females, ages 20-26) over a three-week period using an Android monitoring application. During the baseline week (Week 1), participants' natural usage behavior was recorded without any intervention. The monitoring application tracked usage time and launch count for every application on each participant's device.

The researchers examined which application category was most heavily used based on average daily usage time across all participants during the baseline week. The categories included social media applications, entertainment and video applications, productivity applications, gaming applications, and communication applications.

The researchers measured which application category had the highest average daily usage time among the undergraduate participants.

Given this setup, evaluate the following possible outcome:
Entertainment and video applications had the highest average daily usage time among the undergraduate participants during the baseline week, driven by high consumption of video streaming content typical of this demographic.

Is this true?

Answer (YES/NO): NO